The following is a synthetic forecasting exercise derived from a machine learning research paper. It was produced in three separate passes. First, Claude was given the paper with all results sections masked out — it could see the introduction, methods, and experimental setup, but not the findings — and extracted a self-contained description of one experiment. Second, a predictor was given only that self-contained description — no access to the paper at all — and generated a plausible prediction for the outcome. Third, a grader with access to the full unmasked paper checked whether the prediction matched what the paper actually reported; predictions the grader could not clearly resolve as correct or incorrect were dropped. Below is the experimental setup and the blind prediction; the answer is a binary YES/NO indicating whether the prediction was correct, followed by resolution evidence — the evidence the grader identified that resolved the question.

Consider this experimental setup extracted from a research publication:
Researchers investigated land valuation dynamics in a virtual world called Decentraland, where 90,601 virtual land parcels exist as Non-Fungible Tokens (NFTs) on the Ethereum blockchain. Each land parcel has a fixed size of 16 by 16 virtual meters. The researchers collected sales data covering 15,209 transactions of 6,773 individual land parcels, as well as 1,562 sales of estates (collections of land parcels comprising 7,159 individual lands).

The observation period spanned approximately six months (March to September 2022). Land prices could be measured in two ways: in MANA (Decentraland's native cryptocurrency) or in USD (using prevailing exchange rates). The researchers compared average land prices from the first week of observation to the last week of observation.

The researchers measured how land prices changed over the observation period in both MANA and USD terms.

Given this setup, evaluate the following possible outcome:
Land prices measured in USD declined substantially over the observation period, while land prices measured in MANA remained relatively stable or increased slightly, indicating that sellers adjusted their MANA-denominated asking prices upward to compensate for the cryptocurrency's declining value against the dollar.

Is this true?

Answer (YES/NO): NO